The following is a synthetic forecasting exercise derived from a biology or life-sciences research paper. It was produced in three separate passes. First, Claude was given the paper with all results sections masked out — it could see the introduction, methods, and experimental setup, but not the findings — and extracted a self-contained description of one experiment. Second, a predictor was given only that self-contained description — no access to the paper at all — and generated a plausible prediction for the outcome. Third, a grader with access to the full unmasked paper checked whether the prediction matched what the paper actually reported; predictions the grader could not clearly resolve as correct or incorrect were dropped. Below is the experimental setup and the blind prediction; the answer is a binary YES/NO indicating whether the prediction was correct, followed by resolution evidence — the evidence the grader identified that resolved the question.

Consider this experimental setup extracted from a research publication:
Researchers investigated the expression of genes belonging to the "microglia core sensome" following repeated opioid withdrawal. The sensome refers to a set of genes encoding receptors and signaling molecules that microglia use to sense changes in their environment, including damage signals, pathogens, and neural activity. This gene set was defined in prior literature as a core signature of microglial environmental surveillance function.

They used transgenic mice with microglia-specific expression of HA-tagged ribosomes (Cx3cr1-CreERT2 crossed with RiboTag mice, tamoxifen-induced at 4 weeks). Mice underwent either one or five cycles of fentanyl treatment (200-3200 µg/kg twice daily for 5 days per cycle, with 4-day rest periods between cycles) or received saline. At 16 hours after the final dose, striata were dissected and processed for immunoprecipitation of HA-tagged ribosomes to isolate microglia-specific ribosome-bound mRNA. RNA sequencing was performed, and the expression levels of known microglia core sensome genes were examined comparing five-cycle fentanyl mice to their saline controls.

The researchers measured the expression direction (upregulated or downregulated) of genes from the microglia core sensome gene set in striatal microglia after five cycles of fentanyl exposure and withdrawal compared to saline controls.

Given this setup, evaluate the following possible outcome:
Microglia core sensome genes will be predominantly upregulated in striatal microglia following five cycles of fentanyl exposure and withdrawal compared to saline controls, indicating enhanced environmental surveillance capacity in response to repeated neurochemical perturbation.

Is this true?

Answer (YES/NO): YES